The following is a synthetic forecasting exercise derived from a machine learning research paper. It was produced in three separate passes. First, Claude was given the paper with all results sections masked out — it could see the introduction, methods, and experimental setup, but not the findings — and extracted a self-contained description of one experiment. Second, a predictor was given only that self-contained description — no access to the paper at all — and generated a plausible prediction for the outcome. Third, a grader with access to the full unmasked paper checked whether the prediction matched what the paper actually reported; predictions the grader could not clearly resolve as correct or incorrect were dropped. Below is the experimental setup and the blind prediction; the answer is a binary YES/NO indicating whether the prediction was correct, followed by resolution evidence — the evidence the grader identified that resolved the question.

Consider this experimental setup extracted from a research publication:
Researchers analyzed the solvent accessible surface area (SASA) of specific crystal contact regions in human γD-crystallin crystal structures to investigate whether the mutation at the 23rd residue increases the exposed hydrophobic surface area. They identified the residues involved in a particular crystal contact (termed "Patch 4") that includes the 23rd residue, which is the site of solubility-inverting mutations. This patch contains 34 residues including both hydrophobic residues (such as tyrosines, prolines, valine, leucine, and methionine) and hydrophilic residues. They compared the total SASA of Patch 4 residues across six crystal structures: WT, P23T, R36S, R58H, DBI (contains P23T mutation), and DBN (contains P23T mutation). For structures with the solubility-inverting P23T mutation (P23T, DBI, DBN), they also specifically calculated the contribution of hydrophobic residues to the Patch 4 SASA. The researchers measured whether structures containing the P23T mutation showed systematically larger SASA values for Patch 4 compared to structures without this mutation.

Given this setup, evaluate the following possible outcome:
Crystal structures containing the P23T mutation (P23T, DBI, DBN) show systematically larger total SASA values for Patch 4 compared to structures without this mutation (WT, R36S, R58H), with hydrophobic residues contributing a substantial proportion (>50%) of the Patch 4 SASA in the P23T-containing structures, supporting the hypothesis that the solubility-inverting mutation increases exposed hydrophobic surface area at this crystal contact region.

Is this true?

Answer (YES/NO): NO